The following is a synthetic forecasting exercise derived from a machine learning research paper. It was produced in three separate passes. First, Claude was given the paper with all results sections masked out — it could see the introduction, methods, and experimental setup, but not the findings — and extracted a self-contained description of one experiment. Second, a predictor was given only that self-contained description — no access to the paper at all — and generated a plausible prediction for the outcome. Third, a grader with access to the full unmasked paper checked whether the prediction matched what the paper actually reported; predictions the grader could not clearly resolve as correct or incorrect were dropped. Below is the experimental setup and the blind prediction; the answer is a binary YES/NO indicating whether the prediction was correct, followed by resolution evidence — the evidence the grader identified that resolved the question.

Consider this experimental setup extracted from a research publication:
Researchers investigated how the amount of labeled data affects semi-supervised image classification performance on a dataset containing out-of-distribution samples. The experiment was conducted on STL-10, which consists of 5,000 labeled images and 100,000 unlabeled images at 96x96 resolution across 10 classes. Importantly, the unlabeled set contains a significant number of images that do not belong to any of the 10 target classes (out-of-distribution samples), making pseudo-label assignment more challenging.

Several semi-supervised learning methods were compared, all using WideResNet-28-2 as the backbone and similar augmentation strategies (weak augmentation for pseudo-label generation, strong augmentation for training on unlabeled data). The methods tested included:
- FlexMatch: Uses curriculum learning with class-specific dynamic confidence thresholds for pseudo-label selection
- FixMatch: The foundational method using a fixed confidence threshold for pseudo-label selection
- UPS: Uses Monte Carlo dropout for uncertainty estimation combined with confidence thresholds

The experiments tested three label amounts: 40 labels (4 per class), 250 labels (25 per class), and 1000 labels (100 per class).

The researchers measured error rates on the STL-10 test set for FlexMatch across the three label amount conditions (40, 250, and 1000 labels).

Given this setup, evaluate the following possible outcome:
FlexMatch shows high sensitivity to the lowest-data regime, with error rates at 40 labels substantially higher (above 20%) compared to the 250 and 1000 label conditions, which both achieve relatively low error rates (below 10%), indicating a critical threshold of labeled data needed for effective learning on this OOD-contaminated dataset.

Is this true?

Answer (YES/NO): YES